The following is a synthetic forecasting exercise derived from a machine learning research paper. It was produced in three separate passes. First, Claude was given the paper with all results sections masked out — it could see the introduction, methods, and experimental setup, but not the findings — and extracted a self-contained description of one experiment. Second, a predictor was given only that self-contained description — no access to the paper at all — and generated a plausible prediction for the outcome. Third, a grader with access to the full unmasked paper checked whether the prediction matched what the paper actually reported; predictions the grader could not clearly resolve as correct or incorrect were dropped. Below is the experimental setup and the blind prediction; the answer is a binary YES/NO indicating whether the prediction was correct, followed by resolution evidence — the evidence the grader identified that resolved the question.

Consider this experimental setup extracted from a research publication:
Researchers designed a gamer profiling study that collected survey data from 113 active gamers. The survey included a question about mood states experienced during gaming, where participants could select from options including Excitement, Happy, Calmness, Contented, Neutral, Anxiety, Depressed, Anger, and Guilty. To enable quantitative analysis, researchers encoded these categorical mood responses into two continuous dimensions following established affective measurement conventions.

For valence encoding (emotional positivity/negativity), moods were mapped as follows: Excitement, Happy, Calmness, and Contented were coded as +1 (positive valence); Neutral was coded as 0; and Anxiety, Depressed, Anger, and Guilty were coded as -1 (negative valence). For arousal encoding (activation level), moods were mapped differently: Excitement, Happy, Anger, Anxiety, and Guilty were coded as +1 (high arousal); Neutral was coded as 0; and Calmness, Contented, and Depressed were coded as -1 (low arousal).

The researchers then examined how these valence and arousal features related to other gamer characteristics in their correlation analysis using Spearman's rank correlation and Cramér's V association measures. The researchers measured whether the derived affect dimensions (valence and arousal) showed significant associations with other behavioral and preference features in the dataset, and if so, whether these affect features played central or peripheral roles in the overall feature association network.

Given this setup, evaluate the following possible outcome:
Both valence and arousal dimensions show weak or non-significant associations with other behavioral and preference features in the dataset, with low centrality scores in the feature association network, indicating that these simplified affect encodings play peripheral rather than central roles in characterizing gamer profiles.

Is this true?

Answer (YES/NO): NO